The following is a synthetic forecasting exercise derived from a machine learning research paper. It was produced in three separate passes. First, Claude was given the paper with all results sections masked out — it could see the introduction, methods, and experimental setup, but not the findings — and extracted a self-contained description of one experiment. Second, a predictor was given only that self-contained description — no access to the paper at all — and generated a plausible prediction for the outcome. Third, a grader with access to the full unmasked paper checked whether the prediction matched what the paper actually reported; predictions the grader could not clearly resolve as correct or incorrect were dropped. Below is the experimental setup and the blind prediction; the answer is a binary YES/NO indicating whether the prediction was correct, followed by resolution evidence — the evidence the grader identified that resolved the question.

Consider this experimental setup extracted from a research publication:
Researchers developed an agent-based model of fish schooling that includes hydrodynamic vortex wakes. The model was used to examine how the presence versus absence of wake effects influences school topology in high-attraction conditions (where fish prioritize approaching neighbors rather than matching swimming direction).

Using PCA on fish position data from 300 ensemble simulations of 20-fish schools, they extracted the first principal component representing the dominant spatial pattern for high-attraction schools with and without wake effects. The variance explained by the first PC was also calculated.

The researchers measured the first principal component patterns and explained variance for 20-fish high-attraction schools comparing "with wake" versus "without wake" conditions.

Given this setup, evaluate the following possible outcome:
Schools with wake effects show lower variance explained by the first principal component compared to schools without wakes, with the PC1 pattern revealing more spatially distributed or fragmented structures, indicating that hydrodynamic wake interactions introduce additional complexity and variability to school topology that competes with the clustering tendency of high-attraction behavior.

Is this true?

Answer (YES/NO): NO